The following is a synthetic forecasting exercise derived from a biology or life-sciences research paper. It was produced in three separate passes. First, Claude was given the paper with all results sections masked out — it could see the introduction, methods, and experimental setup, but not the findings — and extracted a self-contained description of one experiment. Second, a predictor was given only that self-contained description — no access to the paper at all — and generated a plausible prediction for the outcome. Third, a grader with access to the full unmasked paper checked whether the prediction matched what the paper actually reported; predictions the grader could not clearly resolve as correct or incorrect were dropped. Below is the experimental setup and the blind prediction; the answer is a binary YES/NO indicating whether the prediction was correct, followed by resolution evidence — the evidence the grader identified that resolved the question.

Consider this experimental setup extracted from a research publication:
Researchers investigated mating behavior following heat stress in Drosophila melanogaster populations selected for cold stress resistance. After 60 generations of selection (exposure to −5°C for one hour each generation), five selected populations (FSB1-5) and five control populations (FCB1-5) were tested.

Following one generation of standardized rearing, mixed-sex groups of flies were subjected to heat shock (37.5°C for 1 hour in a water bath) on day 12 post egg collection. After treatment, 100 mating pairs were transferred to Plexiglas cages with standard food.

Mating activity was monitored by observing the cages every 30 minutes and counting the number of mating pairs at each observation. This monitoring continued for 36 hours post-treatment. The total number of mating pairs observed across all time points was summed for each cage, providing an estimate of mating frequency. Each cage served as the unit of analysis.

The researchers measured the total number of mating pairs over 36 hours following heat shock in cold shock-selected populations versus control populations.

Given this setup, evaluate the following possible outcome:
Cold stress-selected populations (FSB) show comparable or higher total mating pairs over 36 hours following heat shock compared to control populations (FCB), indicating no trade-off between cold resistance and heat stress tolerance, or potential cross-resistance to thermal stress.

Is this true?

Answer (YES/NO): YES